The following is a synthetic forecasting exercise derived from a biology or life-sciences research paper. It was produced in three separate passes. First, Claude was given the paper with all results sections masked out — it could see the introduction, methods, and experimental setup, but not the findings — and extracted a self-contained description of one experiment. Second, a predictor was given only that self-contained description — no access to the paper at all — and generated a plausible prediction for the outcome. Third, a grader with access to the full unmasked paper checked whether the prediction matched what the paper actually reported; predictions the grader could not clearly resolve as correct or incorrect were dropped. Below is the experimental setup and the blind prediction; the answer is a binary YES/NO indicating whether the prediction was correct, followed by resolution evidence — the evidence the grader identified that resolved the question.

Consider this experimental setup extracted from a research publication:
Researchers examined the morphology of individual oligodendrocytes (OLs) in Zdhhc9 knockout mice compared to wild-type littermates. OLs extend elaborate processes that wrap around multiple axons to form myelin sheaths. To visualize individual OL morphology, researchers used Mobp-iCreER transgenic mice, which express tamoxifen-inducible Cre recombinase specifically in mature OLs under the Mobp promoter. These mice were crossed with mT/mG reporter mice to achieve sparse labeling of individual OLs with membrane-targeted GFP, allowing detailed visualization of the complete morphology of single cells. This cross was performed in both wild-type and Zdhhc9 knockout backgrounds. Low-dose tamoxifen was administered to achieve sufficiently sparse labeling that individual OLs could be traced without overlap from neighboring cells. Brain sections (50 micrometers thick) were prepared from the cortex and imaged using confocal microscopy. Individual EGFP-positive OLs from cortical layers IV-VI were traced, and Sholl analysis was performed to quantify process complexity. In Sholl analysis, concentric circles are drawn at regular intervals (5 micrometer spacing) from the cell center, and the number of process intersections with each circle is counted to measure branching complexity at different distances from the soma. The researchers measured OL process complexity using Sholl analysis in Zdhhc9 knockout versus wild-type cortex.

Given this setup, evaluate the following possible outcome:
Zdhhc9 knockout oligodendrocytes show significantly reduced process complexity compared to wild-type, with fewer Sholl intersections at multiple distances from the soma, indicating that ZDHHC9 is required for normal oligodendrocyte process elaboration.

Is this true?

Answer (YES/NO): NO